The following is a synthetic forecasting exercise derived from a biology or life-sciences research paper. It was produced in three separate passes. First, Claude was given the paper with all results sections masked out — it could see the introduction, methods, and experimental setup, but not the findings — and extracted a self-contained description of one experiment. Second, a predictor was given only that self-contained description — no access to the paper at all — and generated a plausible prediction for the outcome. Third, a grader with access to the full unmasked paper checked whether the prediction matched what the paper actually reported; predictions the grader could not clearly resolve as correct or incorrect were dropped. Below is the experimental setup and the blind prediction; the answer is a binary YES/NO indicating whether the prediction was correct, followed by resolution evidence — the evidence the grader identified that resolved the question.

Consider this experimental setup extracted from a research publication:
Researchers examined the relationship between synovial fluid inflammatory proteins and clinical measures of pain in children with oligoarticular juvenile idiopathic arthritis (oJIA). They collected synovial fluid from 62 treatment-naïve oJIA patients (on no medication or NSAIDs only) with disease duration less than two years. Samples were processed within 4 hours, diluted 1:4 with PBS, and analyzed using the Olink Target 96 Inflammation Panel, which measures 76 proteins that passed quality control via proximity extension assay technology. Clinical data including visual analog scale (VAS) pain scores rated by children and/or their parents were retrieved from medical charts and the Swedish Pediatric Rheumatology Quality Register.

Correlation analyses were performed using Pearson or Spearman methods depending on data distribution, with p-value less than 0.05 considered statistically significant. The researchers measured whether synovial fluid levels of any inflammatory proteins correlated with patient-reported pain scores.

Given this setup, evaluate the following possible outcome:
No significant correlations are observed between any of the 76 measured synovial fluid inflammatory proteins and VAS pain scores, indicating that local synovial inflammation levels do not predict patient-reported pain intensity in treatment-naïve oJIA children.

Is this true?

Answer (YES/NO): NO